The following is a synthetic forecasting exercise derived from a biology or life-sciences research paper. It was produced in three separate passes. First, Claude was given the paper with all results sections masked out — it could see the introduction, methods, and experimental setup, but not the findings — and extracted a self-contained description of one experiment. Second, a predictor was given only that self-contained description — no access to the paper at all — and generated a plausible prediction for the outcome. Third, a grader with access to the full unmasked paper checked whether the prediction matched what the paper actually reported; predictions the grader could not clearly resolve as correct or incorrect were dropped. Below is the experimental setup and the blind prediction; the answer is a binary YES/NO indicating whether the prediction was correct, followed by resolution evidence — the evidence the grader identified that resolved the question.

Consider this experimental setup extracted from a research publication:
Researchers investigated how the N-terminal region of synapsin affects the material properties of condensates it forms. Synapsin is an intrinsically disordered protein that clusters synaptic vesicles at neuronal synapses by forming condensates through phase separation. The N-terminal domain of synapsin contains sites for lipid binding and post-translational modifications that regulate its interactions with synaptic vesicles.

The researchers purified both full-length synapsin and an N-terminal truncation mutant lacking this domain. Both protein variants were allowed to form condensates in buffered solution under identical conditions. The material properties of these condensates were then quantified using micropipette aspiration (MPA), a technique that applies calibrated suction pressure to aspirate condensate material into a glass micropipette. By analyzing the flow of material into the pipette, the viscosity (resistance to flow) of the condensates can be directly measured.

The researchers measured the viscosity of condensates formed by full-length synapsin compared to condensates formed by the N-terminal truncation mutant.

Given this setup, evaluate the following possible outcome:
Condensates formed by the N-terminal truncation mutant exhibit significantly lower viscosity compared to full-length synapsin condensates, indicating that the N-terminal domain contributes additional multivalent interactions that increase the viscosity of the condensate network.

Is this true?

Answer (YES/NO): YES